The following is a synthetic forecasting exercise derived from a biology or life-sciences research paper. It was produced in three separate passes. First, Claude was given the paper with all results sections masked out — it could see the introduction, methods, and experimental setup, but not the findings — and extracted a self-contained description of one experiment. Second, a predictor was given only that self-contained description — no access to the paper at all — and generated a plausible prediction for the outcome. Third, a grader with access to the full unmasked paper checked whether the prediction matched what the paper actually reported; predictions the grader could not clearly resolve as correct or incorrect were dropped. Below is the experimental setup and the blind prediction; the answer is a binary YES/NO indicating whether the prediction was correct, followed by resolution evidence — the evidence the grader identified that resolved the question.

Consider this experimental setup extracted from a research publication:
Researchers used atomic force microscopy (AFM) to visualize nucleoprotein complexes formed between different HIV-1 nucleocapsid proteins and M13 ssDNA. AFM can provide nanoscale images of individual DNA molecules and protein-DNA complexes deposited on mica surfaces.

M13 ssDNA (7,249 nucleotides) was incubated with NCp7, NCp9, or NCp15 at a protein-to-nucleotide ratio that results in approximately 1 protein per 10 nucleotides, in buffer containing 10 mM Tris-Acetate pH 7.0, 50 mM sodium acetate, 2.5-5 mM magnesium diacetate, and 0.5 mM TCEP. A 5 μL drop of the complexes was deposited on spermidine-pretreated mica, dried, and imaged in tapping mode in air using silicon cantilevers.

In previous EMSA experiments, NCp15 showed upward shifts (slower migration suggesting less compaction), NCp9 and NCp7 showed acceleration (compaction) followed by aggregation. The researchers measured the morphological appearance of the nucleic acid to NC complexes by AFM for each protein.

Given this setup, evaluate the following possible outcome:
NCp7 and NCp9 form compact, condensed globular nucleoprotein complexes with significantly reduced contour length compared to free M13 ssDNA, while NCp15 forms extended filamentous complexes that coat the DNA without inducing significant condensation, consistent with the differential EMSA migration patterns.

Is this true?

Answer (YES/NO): NO